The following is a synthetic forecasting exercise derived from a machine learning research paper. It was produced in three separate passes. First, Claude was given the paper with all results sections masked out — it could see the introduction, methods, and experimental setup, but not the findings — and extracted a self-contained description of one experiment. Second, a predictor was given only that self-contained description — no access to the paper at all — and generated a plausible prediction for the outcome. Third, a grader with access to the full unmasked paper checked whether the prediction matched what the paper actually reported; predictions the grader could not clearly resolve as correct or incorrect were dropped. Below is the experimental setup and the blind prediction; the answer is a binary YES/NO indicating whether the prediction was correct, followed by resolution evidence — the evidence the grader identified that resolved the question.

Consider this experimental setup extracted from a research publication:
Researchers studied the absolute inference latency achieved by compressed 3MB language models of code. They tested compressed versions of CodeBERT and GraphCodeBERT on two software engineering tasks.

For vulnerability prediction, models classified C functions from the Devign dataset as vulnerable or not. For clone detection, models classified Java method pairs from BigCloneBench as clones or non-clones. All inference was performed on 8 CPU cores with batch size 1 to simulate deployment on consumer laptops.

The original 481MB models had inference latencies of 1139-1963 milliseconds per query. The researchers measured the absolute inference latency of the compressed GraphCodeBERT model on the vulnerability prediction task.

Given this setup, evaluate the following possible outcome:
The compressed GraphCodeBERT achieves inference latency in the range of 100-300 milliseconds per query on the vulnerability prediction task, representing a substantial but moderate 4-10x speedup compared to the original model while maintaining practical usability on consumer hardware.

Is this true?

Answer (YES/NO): NO